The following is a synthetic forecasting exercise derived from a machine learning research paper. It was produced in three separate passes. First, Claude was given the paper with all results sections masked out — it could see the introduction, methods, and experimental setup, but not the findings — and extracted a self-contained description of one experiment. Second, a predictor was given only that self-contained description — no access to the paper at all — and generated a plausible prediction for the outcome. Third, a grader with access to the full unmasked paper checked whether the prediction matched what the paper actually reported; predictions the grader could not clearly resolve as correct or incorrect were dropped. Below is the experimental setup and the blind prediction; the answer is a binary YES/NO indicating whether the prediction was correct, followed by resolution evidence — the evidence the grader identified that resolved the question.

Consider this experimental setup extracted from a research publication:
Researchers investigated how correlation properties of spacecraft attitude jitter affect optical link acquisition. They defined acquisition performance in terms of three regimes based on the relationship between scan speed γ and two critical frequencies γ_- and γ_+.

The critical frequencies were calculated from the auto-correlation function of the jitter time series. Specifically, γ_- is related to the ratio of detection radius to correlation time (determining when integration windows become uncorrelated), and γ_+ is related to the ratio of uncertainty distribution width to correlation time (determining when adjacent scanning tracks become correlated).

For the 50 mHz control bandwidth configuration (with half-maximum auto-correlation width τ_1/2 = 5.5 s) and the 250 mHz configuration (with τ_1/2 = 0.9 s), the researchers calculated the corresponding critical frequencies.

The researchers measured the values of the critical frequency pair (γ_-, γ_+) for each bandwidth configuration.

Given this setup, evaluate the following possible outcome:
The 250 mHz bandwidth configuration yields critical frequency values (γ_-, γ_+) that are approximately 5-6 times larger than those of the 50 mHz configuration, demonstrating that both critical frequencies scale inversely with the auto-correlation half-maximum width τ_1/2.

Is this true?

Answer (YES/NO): NO